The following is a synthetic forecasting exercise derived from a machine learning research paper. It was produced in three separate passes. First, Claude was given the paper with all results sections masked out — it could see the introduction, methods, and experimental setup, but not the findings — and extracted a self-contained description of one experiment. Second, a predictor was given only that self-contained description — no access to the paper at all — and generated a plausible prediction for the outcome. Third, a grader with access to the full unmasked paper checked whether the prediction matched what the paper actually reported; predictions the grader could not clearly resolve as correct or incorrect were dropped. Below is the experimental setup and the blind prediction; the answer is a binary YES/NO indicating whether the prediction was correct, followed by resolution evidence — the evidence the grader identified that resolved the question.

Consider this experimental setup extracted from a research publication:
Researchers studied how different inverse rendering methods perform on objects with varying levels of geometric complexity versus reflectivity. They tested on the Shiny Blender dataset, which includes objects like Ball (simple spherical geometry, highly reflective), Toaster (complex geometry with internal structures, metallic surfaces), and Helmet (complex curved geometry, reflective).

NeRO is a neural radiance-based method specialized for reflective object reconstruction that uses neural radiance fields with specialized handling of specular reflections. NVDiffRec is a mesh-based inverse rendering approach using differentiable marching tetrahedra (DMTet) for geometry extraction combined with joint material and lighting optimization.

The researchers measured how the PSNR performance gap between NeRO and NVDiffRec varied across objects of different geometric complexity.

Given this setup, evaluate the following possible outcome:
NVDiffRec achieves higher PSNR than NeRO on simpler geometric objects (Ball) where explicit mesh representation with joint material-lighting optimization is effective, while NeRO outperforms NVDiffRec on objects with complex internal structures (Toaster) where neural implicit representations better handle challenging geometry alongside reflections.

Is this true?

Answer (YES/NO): NO